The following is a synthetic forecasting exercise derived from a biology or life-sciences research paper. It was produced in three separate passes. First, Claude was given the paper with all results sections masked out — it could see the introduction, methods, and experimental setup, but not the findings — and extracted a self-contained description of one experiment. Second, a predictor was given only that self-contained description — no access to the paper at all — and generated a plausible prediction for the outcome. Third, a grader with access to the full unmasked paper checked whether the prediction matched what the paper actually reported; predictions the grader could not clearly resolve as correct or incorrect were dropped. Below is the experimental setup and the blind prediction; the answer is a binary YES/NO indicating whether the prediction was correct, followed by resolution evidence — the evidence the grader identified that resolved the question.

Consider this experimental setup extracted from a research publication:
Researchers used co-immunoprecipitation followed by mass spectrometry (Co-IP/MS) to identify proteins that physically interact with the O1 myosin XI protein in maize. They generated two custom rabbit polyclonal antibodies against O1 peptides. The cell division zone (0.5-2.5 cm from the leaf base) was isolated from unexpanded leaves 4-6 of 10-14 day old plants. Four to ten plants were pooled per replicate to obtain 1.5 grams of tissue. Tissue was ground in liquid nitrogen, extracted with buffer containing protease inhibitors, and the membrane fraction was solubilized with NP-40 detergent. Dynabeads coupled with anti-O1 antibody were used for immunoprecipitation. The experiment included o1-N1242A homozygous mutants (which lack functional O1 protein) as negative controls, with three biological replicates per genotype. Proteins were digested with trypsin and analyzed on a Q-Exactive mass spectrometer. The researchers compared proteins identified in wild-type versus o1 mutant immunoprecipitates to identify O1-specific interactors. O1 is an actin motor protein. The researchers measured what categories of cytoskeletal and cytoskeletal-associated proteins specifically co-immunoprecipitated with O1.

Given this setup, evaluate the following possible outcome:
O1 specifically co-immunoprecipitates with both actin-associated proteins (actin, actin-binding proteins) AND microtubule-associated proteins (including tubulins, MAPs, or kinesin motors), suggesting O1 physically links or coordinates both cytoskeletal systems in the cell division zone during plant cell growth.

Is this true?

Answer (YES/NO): YES